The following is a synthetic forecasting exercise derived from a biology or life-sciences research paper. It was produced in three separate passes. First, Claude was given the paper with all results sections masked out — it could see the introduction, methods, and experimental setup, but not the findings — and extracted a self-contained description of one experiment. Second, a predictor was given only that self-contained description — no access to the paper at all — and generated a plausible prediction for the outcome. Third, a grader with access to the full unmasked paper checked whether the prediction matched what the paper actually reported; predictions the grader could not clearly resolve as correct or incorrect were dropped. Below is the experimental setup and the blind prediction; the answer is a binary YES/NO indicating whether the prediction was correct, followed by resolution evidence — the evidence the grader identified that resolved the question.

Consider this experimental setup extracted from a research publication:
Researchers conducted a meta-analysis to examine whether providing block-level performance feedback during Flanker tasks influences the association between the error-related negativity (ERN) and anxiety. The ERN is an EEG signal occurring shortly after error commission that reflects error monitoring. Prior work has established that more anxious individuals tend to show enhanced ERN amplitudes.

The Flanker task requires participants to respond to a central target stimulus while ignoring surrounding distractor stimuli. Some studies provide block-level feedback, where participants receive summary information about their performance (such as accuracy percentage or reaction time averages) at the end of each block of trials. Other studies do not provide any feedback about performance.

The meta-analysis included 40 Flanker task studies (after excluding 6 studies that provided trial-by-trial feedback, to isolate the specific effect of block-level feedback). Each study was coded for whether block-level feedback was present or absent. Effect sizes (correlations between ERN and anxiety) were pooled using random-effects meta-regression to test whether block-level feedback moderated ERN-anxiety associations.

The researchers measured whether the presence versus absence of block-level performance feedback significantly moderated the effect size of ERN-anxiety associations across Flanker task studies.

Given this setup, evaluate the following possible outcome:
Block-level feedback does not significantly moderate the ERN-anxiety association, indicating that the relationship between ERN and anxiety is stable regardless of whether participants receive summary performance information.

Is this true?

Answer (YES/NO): NO